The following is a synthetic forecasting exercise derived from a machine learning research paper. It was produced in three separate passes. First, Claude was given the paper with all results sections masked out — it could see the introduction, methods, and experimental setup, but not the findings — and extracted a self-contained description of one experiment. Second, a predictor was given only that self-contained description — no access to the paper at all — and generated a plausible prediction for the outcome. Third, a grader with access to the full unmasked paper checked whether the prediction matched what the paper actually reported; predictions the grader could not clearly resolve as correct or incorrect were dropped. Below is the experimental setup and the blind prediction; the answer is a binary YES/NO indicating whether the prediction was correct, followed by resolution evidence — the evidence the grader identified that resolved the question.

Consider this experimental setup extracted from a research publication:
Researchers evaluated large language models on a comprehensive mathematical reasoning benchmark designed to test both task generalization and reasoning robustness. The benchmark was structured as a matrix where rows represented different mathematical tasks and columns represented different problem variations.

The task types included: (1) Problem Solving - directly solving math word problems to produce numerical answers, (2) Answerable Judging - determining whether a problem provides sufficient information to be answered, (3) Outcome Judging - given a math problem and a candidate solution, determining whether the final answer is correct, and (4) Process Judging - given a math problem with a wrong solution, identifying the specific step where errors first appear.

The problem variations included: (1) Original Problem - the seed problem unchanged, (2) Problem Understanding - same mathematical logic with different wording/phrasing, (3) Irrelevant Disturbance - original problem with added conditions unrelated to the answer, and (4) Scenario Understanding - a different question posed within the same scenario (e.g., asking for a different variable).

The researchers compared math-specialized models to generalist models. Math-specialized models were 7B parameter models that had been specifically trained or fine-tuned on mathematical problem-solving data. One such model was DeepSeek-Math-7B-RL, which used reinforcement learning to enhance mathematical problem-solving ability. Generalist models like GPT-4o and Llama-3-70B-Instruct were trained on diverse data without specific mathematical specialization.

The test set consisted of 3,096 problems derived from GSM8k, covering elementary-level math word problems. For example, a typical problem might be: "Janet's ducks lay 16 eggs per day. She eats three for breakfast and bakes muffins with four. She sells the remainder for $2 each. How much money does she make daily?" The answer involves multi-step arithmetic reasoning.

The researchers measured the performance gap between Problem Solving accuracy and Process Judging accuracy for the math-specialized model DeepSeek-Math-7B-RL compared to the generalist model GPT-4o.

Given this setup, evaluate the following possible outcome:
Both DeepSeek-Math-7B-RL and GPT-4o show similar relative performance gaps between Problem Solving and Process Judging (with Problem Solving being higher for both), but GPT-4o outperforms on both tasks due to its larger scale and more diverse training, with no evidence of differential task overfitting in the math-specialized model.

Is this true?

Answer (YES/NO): NO